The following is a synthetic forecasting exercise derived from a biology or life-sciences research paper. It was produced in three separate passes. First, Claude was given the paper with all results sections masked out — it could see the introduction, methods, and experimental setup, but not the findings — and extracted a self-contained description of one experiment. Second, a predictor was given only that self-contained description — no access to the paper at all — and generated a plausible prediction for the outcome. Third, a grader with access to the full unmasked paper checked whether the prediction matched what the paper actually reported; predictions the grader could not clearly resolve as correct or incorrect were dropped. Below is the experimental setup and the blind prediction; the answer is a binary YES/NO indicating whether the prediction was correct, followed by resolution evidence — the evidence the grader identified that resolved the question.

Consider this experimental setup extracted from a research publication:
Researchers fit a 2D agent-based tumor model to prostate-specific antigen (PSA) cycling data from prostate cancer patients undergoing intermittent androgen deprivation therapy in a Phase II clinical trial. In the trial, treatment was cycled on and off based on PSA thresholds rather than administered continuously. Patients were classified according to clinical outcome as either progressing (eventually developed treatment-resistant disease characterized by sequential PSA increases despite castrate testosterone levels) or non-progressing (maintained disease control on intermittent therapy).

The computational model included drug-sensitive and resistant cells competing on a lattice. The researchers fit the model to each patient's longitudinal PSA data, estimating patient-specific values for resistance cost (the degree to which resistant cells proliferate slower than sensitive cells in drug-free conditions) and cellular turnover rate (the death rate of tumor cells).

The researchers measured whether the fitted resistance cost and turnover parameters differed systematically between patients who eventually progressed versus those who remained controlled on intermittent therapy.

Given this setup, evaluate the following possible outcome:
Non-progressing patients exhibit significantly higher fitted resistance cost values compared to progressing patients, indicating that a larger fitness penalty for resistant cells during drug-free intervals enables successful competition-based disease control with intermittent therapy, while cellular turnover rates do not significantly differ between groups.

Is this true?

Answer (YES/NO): YES